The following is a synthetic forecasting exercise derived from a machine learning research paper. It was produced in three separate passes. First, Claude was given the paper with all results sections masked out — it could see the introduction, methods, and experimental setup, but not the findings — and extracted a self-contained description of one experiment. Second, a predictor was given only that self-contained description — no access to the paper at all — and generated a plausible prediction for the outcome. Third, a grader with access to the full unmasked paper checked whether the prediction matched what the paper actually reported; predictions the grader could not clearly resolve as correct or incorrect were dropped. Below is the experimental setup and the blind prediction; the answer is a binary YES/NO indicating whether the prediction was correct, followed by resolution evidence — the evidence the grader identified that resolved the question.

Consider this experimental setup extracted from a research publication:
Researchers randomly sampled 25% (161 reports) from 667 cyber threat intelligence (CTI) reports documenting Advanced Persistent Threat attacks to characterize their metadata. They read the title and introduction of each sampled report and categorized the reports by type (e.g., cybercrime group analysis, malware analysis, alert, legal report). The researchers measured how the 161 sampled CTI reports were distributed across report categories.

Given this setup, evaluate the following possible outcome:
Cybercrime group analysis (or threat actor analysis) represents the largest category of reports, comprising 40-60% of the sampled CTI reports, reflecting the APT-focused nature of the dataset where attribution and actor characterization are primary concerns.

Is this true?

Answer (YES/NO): YES